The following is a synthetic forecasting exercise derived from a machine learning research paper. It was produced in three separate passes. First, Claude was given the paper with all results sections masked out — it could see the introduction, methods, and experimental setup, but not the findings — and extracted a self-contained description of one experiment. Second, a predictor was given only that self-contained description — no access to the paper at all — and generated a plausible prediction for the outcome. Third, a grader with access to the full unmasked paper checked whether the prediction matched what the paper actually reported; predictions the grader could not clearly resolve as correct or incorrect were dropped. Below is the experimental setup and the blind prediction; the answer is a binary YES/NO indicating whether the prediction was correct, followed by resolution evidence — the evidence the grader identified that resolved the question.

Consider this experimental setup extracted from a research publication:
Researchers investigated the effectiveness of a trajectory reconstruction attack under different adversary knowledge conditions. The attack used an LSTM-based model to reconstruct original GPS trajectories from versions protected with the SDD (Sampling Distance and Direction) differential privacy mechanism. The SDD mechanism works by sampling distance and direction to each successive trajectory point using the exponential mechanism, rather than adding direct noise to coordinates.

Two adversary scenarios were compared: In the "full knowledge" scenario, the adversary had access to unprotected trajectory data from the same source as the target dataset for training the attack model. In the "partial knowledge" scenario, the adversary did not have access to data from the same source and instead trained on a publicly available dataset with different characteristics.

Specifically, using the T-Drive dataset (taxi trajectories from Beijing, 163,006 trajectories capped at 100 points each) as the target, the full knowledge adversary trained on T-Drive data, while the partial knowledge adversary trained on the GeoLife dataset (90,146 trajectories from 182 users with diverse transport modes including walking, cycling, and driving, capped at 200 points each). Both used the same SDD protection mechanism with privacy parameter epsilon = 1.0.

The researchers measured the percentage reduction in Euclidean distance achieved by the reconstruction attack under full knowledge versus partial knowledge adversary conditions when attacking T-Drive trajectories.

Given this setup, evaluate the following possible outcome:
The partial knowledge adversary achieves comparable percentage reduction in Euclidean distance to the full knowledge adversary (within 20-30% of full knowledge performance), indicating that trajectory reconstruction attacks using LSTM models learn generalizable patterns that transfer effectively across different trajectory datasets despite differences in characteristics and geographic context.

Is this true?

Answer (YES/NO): YES